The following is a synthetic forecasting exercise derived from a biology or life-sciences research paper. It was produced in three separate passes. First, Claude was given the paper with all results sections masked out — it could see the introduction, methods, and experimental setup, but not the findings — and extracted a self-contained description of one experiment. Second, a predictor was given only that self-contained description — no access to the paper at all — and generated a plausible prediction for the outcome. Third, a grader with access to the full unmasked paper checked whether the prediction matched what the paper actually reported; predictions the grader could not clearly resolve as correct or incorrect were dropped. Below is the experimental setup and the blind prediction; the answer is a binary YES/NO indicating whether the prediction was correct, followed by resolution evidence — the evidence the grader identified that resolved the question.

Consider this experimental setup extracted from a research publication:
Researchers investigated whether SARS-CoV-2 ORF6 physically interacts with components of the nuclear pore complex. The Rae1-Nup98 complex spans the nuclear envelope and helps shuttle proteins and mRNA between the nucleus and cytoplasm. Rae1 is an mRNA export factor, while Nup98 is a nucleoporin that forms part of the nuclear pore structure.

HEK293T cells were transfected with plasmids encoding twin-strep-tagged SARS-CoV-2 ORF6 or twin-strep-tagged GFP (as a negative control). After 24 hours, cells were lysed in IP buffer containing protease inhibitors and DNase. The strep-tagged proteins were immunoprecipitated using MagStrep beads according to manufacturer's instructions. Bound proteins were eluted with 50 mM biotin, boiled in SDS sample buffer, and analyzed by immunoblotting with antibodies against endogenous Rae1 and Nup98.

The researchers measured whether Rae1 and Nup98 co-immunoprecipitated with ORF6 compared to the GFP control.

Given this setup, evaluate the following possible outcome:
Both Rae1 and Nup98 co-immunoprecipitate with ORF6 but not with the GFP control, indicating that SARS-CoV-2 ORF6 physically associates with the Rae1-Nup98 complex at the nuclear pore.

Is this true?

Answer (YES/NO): YES